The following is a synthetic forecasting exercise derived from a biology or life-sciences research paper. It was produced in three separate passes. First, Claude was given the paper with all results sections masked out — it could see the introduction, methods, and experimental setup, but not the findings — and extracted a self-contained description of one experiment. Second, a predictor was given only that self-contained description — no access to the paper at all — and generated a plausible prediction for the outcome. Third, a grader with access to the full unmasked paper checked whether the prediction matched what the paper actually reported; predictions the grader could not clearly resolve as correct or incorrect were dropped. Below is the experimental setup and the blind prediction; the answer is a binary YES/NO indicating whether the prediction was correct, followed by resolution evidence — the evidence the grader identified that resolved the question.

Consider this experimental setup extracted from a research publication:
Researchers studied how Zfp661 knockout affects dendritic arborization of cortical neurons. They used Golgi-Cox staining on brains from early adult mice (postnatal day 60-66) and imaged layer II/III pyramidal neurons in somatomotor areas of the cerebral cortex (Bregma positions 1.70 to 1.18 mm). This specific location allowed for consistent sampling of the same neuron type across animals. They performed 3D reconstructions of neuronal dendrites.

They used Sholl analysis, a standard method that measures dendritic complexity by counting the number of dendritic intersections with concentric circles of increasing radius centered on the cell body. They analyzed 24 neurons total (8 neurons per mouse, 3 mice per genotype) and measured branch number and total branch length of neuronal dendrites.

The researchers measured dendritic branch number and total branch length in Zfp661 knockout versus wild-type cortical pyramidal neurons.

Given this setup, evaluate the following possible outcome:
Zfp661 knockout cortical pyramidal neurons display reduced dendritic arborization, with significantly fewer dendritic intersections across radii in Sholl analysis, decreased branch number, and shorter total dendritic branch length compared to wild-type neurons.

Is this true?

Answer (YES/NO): YES